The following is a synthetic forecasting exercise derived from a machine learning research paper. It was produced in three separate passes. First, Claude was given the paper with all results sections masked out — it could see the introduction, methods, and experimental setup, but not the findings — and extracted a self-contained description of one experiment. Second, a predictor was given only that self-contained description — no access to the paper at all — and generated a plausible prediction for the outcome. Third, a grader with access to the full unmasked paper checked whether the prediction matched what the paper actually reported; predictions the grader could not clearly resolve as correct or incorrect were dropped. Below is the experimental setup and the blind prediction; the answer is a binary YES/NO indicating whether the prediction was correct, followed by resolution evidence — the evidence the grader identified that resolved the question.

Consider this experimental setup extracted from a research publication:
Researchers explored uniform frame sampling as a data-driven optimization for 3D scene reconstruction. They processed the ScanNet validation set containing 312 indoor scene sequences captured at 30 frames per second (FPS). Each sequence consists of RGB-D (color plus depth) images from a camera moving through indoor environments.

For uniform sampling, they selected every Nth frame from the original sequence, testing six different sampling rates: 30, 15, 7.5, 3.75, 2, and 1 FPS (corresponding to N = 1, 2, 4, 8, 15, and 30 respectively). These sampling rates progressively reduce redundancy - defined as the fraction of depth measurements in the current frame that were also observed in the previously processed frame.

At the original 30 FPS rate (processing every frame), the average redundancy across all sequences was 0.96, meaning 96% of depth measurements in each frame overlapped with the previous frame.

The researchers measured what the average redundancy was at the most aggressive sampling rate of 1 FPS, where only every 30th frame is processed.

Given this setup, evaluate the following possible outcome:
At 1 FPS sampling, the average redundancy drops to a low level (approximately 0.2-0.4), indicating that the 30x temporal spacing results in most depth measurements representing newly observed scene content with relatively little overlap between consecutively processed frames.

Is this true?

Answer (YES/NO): NO